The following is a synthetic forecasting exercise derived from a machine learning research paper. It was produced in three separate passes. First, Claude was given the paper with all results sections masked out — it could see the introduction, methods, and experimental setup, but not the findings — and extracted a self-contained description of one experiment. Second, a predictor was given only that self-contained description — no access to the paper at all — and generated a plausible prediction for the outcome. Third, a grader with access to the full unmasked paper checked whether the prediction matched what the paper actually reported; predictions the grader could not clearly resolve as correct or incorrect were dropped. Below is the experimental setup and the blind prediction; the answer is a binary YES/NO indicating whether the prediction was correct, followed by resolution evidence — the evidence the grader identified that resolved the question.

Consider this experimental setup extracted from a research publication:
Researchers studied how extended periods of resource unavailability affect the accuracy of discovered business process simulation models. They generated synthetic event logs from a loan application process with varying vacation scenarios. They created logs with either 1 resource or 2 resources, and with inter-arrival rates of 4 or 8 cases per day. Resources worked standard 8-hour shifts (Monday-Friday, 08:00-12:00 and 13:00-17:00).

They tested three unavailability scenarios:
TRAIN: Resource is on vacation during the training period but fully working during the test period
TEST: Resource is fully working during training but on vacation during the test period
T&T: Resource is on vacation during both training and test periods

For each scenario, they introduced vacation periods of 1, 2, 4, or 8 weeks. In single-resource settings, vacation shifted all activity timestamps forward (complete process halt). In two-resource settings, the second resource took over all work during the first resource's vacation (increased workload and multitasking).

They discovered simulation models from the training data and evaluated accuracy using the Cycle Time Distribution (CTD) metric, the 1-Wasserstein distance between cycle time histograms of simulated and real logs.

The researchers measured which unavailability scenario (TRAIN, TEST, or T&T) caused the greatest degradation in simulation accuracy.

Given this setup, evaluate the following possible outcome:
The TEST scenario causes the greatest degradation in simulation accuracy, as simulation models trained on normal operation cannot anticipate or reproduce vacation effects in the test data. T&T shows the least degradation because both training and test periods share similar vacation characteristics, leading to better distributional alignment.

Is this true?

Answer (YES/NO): NO